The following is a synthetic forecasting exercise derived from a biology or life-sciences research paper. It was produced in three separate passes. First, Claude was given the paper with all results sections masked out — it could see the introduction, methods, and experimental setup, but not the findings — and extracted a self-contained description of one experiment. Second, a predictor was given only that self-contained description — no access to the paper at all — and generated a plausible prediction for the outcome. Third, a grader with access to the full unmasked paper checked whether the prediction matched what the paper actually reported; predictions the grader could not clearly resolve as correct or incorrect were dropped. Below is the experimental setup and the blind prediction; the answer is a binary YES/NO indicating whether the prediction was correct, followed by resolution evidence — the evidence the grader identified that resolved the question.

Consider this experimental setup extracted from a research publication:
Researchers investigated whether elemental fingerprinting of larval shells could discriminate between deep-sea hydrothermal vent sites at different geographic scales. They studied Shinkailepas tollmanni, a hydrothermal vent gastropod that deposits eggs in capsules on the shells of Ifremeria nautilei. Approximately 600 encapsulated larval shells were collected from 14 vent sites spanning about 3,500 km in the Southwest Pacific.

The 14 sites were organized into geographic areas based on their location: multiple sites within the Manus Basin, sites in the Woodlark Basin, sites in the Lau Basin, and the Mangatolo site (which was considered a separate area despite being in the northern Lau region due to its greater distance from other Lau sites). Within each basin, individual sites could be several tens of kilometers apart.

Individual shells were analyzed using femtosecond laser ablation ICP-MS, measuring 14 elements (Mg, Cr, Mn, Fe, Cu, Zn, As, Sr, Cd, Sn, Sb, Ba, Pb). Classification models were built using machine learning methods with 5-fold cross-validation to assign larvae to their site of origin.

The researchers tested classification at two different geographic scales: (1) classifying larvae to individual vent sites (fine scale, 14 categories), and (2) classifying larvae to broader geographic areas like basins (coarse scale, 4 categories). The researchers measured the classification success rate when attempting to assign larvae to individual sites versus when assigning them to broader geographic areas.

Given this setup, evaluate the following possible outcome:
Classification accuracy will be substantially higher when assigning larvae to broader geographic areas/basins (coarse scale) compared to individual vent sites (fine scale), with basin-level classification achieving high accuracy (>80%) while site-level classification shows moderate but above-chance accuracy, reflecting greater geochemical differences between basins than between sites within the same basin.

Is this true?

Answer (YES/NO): NO